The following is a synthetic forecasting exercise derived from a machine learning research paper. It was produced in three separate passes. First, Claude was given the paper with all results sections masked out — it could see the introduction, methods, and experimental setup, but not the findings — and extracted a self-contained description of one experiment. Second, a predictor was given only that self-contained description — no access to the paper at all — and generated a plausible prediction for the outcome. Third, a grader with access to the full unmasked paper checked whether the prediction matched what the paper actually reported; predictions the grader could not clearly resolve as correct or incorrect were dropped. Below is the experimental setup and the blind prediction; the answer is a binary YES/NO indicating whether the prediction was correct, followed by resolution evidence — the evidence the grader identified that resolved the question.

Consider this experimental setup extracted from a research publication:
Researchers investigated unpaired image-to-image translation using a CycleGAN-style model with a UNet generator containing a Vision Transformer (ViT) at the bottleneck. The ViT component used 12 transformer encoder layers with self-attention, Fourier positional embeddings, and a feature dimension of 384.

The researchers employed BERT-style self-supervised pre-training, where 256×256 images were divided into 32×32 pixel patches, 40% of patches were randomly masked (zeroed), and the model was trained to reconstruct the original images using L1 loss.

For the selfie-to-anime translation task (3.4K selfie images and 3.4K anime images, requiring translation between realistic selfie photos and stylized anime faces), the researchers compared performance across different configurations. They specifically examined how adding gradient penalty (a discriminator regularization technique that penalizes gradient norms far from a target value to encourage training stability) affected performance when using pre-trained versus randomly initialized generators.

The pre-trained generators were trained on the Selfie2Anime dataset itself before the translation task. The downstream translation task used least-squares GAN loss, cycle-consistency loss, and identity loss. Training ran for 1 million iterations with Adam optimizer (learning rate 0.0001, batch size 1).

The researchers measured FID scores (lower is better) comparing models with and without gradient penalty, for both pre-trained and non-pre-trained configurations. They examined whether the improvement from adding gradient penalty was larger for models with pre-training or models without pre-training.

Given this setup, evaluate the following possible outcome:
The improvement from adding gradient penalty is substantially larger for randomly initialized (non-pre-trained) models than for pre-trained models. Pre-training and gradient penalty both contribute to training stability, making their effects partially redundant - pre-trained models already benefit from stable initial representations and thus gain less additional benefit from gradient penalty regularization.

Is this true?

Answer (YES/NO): NO